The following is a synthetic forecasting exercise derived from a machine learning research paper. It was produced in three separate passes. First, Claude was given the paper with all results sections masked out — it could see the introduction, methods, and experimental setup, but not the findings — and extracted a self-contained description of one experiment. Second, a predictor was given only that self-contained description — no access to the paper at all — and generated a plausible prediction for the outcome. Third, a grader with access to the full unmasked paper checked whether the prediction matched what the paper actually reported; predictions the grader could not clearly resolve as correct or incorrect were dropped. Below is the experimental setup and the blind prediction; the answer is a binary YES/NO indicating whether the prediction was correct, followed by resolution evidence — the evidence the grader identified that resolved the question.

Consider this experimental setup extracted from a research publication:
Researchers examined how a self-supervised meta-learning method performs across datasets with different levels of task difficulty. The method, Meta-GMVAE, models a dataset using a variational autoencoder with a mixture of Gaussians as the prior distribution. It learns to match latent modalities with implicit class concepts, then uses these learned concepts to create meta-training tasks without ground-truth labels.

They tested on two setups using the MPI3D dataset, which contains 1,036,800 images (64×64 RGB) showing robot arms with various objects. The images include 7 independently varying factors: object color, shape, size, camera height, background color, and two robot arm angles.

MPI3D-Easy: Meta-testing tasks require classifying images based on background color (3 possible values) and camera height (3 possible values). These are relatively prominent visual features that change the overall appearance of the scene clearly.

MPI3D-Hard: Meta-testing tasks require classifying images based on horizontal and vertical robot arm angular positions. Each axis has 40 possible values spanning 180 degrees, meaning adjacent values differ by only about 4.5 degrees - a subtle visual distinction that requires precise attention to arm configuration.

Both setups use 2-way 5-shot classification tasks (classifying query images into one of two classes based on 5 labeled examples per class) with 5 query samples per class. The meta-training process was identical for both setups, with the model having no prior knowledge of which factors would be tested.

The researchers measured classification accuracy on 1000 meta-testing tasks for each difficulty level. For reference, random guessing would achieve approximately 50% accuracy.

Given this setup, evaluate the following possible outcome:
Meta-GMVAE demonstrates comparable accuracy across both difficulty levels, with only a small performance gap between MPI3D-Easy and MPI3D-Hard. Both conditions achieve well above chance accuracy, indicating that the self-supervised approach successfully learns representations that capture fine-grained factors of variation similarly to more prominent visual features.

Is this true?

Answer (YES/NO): NO